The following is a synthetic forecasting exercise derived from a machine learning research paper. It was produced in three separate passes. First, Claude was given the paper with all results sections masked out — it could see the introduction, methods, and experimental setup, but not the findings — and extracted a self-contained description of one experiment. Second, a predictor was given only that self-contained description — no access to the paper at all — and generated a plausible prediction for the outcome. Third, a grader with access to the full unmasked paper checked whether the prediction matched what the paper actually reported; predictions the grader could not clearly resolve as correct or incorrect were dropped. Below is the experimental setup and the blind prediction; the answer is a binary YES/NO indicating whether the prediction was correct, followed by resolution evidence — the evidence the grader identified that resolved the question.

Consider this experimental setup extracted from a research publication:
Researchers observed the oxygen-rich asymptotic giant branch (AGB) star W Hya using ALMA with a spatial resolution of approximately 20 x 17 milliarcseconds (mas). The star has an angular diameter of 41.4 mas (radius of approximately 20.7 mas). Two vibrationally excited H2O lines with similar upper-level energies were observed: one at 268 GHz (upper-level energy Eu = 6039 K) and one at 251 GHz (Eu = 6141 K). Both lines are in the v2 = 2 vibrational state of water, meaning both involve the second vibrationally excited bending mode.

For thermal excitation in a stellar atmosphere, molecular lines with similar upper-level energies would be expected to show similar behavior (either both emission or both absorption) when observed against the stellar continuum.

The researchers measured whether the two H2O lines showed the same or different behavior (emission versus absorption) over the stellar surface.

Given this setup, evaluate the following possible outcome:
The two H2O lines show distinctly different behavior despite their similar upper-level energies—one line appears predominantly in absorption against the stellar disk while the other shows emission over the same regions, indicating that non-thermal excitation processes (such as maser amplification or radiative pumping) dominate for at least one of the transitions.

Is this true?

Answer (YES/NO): YES